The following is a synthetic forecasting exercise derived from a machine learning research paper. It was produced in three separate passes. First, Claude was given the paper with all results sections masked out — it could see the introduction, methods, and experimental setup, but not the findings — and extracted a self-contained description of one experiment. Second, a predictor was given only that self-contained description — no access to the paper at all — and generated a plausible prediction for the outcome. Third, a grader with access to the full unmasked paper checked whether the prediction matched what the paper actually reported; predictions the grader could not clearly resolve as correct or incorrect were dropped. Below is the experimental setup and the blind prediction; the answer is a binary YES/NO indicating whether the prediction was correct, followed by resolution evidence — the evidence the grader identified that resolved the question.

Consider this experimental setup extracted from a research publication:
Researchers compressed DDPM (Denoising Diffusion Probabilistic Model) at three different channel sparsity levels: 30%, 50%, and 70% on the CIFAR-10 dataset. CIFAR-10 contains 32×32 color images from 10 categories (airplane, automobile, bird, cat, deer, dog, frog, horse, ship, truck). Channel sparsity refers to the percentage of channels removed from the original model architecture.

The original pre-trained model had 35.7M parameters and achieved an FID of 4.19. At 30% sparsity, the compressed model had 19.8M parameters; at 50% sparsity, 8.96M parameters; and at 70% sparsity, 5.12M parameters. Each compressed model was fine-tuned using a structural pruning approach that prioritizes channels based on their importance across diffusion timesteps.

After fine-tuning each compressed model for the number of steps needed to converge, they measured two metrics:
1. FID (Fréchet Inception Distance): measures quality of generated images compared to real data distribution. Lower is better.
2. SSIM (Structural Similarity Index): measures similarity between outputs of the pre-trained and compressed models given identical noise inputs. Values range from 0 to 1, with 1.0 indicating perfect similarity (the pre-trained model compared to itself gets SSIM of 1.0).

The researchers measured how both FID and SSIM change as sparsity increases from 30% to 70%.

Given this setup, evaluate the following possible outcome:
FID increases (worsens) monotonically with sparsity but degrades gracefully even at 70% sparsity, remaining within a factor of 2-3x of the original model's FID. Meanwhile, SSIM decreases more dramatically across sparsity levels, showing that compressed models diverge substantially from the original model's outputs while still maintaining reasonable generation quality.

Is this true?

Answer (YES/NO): NO